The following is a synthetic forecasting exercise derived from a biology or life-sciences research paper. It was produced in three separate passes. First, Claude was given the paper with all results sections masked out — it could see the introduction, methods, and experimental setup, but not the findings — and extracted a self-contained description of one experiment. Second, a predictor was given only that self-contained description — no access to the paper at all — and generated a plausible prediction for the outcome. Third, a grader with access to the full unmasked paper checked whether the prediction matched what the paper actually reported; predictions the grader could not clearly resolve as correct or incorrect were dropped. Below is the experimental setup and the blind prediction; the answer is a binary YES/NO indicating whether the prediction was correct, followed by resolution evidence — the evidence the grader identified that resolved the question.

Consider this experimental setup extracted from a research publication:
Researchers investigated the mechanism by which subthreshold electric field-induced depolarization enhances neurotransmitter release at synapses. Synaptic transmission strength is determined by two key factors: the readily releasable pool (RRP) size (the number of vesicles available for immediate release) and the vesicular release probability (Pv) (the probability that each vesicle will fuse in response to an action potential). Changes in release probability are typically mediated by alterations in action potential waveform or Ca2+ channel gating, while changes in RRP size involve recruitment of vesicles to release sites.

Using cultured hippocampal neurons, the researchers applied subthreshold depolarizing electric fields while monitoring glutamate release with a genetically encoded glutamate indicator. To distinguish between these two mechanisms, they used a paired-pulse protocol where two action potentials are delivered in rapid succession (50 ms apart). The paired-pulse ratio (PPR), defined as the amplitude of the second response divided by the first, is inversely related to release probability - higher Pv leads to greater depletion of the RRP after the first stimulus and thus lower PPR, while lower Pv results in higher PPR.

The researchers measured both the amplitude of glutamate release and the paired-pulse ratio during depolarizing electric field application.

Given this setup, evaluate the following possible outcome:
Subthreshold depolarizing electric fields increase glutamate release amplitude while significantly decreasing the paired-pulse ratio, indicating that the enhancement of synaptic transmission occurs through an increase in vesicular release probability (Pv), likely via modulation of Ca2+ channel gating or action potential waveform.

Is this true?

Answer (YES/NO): NO